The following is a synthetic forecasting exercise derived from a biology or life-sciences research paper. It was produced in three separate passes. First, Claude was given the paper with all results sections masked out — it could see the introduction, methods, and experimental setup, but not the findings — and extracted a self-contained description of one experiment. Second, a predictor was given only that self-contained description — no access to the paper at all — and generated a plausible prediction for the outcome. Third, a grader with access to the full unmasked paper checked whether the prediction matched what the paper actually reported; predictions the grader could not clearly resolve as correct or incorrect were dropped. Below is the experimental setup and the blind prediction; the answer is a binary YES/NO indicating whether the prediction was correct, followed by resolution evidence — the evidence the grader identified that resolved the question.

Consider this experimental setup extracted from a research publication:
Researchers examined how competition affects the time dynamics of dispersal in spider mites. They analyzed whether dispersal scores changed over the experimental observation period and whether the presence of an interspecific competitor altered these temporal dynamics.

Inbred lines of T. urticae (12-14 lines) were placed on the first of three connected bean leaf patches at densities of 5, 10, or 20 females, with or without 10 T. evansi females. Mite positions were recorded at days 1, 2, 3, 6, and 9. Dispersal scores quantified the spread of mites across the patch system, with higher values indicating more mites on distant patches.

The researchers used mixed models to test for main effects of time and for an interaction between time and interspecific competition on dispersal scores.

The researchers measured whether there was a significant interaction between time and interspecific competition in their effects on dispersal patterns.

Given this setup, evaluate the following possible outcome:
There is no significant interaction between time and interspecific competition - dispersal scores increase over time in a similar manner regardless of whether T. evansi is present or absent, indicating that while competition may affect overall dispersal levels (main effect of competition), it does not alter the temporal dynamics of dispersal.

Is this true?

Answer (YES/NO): YES